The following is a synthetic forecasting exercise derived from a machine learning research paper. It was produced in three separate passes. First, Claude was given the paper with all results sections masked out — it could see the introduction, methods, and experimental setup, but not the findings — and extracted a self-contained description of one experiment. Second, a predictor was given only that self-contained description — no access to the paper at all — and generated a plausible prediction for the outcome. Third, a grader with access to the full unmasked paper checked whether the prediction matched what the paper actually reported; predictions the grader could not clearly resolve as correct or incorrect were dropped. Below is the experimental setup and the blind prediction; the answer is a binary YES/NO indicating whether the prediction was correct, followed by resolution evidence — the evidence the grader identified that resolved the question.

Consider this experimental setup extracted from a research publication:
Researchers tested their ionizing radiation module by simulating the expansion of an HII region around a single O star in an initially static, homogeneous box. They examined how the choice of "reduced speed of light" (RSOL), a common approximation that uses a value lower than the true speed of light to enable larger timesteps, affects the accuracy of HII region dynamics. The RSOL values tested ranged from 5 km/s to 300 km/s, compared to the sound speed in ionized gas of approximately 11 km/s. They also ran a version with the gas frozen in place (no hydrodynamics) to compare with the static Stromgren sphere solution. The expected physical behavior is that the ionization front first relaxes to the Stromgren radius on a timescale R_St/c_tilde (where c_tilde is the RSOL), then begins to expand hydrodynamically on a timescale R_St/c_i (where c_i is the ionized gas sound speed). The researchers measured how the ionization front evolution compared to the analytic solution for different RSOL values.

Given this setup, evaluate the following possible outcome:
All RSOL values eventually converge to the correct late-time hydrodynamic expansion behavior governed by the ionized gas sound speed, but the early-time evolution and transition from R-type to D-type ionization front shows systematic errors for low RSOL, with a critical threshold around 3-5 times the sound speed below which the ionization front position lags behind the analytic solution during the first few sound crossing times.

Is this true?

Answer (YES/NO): NO